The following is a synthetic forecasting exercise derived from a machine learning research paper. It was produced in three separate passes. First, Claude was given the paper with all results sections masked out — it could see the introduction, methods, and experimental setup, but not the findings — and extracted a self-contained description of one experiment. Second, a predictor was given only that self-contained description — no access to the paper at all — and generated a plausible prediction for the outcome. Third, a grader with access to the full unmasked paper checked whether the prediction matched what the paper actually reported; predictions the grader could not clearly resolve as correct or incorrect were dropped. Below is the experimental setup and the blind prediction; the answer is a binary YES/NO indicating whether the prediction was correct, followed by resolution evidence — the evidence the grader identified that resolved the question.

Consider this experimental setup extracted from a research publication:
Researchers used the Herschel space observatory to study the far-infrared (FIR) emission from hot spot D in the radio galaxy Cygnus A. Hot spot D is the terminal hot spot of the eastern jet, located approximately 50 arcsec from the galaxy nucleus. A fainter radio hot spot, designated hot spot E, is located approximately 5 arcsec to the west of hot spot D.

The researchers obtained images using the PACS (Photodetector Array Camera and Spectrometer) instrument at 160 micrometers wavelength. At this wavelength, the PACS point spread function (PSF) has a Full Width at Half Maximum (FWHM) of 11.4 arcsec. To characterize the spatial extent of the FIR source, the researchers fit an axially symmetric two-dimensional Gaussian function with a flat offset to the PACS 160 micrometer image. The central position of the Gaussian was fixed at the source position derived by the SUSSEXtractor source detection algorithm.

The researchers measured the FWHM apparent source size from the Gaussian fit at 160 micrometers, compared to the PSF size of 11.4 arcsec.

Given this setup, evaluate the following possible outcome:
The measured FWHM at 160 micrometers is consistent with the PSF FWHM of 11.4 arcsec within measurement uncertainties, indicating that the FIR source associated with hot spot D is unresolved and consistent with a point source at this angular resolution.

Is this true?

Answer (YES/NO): NO